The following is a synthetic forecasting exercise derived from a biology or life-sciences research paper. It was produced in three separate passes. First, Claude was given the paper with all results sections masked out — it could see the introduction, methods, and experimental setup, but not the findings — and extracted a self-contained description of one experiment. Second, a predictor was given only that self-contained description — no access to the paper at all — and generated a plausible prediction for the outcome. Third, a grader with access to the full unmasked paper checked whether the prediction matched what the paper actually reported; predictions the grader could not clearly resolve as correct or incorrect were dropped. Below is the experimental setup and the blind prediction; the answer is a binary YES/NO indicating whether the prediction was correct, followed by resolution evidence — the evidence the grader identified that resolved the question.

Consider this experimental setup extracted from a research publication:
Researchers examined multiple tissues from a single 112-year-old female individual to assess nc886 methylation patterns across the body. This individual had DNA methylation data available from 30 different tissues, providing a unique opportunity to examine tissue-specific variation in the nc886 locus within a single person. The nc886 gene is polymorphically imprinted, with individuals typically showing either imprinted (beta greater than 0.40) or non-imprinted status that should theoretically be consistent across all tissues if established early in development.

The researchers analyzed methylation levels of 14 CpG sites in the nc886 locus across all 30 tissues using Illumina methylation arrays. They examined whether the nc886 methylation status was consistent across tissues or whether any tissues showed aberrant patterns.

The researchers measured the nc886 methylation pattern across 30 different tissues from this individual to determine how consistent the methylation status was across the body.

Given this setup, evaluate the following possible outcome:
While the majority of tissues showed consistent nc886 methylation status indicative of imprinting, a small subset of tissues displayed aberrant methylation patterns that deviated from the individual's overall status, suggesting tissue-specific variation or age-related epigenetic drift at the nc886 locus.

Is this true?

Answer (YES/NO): YES